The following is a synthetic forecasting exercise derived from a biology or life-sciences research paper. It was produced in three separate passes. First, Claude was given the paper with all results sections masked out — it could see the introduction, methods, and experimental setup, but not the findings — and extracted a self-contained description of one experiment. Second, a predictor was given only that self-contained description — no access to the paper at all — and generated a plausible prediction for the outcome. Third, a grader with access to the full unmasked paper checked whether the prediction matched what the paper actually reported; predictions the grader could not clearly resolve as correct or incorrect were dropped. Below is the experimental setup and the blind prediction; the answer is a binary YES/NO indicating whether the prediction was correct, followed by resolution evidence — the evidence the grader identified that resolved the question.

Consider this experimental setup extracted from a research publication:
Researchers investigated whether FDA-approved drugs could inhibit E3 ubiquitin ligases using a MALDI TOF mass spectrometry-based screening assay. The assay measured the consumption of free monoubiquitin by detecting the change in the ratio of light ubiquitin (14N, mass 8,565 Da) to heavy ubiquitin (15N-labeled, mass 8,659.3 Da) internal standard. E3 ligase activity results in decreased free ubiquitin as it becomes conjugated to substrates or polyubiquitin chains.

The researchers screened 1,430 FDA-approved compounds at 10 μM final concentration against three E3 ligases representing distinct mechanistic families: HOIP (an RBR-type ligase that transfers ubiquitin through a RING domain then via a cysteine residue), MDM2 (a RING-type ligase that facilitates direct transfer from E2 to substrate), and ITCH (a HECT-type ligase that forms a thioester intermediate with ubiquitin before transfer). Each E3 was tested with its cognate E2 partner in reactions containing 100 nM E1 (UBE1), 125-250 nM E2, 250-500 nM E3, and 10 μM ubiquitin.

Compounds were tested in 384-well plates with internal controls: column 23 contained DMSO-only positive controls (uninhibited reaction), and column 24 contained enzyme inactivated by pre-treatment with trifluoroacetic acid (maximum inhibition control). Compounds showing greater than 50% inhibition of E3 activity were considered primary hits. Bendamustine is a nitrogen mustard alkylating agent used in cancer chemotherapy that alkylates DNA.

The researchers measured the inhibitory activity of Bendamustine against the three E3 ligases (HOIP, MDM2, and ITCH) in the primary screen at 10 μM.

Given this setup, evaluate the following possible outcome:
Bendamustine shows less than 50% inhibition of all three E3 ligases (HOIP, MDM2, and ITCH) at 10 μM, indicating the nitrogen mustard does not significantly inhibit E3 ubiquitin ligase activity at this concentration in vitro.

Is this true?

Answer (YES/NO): NO